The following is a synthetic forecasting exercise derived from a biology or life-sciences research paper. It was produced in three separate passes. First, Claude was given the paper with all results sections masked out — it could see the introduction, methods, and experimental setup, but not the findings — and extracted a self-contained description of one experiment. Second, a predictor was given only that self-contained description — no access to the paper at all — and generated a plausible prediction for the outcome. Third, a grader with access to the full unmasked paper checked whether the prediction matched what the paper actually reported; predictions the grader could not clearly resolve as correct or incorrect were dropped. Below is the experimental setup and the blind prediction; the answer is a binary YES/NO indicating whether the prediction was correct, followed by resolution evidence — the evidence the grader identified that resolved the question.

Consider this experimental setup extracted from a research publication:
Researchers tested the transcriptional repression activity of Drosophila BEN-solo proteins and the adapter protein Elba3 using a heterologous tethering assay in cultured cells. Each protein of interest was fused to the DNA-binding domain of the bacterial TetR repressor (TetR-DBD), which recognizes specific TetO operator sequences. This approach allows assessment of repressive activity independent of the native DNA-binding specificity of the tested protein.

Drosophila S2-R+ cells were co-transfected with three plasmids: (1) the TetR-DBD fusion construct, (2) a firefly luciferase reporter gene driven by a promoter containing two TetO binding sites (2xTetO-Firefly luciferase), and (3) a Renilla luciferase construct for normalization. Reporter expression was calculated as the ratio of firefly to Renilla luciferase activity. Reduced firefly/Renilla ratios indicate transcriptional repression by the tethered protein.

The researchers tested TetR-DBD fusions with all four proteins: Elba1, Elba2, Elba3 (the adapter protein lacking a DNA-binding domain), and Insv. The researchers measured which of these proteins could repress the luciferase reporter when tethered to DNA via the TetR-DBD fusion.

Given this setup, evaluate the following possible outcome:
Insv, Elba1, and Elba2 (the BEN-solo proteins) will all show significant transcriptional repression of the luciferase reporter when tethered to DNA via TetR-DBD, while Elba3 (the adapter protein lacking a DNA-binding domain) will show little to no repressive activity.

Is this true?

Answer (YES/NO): NO